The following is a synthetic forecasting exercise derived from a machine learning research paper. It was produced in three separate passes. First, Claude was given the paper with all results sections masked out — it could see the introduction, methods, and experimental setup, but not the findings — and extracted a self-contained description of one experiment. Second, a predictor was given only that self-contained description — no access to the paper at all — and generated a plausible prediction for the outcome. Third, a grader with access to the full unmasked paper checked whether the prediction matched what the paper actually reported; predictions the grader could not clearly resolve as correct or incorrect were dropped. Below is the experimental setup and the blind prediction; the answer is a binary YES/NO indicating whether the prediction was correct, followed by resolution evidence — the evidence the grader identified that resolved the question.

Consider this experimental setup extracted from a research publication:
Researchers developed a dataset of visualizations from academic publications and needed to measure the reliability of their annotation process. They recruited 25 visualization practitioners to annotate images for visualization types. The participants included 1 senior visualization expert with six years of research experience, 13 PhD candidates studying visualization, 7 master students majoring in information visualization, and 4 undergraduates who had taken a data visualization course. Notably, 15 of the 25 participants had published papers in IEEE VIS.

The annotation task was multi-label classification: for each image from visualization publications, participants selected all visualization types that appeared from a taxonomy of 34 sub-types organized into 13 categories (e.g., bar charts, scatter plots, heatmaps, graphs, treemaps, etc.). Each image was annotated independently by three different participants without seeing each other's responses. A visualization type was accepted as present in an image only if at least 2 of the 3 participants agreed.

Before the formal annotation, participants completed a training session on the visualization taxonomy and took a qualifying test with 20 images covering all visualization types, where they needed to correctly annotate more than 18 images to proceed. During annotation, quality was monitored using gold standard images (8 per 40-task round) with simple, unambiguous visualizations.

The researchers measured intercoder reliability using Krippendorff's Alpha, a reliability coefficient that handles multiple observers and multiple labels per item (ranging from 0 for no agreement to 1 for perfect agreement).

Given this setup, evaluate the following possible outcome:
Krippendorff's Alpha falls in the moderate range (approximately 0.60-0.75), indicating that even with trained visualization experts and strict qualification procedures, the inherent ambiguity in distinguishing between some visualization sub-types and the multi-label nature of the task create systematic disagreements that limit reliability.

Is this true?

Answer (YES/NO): NO